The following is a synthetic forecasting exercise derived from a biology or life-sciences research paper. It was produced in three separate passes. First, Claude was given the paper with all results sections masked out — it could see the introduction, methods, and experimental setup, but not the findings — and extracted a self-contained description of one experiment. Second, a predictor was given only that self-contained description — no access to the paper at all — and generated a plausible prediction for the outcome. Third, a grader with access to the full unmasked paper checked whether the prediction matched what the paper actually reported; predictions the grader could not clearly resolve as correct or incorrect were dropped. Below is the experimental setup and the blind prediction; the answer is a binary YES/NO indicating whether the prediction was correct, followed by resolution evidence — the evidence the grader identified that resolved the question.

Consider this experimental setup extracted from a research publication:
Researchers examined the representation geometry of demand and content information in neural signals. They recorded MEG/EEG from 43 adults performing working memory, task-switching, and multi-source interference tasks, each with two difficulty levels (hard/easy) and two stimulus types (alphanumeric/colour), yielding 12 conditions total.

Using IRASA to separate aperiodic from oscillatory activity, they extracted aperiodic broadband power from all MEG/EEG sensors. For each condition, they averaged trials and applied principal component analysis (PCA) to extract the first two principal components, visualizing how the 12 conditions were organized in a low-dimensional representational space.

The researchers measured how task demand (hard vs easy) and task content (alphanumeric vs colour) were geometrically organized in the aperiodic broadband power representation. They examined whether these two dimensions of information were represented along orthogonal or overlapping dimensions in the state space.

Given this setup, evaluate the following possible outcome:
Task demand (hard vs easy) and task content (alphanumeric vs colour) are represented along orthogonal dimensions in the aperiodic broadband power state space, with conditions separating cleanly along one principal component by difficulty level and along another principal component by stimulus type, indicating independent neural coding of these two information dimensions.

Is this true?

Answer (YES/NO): YES